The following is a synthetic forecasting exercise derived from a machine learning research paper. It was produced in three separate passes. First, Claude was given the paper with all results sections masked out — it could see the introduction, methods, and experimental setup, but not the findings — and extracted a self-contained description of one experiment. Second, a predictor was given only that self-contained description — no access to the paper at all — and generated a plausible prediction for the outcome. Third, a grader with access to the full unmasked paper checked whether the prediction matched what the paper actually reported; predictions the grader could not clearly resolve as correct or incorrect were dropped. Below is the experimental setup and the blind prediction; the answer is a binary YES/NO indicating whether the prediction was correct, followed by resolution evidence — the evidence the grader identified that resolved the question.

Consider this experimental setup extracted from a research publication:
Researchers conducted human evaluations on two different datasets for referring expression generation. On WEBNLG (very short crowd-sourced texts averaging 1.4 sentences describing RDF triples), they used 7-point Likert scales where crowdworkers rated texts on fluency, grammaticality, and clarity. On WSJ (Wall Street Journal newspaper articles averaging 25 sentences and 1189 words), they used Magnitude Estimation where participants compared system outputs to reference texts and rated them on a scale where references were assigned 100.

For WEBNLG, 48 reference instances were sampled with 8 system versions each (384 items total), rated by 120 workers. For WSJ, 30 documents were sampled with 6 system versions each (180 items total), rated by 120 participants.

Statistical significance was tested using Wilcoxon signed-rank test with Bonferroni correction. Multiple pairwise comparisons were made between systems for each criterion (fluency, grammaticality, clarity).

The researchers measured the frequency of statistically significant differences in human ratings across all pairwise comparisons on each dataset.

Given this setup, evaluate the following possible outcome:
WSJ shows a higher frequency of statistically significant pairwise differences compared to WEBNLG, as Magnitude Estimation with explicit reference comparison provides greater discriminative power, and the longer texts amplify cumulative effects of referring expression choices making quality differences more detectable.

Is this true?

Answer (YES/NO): YES